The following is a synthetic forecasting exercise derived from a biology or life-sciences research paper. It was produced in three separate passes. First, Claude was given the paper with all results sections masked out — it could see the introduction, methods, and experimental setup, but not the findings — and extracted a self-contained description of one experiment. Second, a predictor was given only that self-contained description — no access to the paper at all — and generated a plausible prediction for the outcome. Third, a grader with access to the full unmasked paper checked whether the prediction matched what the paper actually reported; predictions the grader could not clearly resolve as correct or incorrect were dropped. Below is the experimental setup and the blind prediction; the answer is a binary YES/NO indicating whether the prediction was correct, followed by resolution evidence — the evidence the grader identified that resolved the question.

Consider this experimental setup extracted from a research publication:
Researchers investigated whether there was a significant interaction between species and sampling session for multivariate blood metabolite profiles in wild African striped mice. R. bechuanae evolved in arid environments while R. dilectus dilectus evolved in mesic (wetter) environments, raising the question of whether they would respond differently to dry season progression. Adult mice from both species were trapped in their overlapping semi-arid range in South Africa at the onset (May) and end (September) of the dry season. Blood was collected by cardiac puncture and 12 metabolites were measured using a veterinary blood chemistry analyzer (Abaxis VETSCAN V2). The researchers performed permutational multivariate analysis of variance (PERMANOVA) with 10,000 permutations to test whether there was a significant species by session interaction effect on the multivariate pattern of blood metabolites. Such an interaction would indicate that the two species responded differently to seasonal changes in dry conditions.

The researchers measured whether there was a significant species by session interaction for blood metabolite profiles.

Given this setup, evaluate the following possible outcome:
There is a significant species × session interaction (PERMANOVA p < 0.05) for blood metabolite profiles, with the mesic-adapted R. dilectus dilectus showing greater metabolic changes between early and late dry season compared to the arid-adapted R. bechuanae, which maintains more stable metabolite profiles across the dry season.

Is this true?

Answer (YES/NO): NO